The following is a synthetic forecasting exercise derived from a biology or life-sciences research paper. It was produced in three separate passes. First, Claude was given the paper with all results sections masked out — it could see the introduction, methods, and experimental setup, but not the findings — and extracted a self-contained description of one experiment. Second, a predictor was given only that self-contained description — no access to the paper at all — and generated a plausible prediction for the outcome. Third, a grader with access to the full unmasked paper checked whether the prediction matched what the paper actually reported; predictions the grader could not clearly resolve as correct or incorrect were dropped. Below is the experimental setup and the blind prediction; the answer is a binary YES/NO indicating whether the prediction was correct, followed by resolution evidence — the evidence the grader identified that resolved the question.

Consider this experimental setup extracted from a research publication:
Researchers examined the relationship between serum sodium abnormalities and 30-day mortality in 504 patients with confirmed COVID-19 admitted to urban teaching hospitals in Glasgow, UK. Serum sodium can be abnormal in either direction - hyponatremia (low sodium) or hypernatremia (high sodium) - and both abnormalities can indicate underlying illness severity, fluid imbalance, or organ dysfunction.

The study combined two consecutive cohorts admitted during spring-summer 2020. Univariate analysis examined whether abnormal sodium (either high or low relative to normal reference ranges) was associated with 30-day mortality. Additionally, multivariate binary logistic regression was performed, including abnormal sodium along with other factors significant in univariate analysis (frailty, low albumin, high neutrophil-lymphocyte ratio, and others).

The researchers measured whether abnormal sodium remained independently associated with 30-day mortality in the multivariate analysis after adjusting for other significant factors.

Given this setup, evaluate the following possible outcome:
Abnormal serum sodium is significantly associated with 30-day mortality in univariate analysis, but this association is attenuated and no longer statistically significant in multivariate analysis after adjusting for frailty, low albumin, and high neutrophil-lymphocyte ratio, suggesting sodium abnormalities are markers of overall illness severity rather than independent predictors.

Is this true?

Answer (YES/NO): NO